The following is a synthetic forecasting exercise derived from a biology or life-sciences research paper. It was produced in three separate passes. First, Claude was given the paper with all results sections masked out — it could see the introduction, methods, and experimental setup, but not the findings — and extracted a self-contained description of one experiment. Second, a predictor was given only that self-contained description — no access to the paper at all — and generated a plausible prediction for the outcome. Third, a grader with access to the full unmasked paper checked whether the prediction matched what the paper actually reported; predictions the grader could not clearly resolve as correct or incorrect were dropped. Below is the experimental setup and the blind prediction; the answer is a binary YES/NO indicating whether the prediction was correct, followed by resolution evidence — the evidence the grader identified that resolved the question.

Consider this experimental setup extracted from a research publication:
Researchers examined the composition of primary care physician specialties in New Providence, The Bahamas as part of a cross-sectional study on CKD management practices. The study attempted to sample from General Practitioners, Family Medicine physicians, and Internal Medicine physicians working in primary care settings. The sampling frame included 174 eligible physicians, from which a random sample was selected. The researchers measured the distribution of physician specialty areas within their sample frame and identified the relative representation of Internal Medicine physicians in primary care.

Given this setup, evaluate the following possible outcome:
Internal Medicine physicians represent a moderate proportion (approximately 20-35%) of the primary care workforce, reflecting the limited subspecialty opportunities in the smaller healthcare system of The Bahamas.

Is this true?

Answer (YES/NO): NO